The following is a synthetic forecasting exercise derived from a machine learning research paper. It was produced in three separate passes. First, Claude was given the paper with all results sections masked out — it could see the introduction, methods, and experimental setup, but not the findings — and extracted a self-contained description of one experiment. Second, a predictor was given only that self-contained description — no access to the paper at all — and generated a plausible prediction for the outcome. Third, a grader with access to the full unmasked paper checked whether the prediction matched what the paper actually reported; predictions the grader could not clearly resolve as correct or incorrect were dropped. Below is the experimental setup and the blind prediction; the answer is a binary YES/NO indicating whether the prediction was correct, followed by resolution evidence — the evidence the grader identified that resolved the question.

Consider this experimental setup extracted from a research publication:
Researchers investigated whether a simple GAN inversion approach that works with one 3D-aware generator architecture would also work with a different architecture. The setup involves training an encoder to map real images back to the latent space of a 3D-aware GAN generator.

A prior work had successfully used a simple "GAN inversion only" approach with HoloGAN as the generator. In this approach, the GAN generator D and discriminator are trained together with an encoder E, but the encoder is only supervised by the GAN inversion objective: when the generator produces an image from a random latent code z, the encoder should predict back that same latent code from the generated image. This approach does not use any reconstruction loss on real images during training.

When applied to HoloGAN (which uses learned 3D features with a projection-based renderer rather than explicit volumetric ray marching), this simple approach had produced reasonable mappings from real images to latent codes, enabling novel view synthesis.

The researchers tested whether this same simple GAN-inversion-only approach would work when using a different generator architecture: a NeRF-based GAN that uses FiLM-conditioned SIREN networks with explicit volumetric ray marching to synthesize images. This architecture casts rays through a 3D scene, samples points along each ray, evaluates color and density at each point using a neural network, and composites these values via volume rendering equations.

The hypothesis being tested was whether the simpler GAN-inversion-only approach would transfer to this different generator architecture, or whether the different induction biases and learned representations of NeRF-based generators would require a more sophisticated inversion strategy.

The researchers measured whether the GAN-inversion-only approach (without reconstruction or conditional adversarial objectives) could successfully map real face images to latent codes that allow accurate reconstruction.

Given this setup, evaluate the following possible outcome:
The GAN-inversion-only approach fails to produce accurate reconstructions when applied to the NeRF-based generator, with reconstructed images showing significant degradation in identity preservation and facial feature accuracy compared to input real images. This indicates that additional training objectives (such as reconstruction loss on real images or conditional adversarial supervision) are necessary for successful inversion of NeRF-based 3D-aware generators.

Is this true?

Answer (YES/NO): YES